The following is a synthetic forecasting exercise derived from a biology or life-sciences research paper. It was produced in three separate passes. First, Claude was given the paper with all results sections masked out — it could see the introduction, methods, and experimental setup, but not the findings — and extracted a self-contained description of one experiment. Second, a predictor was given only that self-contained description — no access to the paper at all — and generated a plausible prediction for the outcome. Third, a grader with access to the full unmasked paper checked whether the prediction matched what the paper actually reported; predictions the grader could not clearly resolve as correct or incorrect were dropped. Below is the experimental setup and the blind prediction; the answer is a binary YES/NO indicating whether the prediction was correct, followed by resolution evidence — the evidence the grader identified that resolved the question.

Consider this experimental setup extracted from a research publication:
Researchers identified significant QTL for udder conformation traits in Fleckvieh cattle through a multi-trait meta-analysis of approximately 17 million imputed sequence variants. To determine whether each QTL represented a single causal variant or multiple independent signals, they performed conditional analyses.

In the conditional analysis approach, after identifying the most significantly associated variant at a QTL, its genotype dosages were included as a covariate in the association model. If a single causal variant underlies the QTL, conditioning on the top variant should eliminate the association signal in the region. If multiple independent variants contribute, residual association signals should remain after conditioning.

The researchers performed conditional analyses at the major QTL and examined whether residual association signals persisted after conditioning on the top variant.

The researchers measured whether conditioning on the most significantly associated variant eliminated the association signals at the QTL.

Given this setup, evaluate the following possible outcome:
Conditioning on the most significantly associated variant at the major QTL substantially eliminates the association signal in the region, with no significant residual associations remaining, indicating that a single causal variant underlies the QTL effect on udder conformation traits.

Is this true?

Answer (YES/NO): NO